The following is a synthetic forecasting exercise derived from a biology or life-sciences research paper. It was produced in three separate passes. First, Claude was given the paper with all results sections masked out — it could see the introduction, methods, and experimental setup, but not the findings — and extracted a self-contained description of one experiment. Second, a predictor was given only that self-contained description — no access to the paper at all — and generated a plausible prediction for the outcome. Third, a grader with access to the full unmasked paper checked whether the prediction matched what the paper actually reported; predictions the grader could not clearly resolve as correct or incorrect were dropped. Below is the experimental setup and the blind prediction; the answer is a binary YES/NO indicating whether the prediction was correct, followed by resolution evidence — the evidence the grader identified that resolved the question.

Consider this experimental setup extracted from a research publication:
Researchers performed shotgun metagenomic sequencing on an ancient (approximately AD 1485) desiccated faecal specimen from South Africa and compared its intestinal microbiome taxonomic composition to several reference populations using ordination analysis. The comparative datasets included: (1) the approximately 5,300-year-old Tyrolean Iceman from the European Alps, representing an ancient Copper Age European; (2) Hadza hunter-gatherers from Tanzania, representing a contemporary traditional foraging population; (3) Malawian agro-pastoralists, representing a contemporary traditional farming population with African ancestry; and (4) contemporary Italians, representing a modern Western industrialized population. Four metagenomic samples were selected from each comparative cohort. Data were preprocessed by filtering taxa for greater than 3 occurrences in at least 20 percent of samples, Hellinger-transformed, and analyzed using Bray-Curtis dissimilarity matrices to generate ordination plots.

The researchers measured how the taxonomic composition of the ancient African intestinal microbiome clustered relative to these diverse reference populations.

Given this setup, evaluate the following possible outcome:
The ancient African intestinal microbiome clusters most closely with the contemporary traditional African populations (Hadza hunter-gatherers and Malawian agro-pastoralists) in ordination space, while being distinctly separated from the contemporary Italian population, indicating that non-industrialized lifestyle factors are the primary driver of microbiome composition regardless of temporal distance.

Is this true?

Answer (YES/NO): NO